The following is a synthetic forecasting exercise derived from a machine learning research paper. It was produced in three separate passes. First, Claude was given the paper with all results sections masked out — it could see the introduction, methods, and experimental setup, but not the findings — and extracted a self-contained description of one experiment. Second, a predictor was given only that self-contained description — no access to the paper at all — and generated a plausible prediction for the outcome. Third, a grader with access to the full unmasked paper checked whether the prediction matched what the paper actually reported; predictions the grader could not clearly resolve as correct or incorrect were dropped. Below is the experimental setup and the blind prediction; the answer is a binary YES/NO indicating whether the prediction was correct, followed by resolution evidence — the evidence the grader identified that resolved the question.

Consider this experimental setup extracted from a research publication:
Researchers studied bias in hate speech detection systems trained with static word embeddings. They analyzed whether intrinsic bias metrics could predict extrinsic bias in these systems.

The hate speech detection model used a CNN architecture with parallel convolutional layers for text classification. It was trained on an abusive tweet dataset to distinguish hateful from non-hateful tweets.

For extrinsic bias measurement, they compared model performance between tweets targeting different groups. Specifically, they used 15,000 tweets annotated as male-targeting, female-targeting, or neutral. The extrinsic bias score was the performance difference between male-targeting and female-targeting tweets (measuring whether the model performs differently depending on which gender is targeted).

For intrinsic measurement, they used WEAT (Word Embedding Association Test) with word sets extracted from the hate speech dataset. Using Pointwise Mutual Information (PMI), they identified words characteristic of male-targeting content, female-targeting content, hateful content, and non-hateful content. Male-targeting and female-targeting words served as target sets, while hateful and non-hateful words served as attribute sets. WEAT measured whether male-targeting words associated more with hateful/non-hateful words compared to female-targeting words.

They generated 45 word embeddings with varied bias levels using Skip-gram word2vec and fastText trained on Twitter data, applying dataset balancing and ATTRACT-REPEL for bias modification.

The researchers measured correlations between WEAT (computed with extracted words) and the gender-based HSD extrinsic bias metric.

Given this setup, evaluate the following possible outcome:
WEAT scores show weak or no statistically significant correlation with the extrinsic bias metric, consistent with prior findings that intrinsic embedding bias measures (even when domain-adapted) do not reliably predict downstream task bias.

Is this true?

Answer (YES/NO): YES